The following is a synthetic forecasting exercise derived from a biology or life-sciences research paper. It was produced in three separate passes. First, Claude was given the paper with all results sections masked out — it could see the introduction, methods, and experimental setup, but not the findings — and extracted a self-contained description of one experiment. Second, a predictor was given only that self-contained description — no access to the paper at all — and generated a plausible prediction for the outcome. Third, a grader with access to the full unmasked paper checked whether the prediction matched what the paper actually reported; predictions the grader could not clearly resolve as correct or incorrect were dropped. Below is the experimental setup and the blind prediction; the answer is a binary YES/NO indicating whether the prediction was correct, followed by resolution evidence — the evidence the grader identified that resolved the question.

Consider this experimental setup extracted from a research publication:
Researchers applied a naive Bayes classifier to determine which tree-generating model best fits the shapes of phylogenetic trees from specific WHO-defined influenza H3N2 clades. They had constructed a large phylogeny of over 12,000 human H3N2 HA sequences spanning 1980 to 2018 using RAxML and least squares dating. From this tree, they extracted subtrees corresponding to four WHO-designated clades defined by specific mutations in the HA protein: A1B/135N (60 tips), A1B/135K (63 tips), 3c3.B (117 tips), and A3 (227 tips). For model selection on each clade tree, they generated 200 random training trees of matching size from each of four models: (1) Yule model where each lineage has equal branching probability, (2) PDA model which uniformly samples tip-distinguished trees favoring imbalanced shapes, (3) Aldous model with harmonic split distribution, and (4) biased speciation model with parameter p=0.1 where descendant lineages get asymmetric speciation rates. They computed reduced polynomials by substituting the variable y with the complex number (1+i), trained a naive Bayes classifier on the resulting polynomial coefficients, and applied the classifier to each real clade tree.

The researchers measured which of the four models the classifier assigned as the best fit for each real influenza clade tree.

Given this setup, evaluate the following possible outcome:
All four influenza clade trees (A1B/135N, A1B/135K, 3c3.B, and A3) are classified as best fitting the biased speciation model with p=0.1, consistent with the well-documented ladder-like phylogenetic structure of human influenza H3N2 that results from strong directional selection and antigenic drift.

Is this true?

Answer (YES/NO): NO